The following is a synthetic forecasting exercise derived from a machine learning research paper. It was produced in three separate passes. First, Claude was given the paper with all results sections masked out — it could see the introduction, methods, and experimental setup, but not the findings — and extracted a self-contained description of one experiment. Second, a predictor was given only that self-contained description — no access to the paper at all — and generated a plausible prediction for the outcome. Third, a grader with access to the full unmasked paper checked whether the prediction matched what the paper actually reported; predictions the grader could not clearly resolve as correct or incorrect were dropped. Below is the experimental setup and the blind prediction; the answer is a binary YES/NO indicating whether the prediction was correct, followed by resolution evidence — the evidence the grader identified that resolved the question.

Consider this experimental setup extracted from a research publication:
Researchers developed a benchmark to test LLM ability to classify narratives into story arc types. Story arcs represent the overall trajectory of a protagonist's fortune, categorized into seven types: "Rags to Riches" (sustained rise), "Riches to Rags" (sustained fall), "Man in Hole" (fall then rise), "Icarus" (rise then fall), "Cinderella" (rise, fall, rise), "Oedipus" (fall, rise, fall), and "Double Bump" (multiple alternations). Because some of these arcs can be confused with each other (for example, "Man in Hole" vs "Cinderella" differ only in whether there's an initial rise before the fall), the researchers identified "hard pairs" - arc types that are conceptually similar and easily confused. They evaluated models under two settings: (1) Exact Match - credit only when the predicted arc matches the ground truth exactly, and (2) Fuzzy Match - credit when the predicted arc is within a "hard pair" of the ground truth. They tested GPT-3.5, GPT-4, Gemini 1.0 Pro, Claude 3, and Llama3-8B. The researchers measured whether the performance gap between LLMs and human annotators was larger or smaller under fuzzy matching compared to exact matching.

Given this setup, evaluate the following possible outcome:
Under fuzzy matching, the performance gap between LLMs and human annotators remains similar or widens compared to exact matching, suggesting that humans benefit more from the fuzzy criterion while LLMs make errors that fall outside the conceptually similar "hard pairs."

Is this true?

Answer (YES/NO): YES